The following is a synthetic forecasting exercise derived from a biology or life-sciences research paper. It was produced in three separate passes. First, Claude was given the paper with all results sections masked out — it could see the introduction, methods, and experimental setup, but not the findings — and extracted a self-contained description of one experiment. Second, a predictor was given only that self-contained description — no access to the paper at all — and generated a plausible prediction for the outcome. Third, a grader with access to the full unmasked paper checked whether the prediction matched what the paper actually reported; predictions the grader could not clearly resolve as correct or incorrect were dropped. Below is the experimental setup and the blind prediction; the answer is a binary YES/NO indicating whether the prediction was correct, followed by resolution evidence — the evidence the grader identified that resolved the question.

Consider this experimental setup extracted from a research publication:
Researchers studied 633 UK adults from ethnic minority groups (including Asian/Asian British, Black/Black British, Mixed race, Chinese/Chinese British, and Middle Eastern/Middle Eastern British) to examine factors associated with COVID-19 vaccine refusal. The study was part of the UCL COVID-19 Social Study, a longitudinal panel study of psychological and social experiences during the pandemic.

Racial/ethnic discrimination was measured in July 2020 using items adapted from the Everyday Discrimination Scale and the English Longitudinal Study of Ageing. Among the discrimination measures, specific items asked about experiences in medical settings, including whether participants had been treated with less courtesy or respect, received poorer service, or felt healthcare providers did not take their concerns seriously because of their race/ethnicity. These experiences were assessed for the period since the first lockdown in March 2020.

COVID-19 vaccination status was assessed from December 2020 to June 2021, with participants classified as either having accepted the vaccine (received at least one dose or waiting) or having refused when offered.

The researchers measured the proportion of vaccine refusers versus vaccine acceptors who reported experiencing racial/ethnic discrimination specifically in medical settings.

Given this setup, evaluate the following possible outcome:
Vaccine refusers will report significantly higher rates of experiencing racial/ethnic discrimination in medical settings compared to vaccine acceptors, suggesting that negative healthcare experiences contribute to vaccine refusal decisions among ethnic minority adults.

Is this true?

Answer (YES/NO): YES